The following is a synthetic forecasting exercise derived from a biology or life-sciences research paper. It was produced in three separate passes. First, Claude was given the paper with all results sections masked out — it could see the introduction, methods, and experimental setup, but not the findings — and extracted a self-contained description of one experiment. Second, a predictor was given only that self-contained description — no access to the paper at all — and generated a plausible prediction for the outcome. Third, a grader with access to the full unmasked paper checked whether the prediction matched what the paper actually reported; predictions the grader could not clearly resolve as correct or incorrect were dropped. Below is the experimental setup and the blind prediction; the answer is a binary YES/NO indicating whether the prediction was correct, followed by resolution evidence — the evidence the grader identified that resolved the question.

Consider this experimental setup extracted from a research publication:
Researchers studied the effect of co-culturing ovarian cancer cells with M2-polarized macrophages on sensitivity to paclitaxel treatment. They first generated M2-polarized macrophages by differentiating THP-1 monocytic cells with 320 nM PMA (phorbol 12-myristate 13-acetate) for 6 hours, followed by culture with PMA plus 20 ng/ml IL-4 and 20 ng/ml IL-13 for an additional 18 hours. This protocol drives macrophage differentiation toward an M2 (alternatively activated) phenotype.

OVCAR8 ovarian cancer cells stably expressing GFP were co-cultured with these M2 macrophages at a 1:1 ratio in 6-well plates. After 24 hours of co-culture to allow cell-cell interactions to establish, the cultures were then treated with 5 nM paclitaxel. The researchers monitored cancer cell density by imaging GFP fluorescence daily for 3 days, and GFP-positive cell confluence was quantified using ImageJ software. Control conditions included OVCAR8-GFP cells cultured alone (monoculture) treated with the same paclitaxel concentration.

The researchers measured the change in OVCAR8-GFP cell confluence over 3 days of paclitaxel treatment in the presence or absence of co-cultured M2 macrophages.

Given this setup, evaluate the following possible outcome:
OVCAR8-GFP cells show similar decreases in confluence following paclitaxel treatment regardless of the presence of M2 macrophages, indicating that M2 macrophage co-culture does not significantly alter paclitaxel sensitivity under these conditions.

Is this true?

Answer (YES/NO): NO